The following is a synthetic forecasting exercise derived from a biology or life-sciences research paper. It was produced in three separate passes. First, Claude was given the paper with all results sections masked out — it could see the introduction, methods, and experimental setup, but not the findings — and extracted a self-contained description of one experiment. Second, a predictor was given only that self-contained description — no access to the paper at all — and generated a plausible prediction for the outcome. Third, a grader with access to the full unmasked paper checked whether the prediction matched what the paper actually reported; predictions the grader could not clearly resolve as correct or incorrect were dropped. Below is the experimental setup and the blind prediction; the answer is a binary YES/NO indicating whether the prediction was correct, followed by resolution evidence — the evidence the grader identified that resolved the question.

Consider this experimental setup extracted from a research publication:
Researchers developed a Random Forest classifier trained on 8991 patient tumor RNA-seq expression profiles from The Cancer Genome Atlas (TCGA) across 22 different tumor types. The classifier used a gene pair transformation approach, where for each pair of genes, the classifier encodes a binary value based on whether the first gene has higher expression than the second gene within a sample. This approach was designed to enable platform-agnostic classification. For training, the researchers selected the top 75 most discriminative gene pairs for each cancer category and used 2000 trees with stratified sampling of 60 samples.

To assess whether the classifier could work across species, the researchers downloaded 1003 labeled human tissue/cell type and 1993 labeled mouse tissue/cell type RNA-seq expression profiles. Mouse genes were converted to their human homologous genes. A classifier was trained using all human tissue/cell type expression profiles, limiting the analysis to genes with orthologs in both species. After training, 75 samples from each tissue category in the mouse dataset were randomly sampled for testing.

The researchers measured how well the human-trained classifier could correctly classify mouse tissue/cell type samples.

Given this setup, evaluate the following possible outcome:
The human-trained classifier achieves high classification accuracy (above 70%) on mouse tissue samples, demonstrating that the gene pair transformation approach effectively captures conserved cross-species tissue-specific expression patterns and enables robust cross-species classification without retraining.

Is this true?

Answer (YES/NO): YES